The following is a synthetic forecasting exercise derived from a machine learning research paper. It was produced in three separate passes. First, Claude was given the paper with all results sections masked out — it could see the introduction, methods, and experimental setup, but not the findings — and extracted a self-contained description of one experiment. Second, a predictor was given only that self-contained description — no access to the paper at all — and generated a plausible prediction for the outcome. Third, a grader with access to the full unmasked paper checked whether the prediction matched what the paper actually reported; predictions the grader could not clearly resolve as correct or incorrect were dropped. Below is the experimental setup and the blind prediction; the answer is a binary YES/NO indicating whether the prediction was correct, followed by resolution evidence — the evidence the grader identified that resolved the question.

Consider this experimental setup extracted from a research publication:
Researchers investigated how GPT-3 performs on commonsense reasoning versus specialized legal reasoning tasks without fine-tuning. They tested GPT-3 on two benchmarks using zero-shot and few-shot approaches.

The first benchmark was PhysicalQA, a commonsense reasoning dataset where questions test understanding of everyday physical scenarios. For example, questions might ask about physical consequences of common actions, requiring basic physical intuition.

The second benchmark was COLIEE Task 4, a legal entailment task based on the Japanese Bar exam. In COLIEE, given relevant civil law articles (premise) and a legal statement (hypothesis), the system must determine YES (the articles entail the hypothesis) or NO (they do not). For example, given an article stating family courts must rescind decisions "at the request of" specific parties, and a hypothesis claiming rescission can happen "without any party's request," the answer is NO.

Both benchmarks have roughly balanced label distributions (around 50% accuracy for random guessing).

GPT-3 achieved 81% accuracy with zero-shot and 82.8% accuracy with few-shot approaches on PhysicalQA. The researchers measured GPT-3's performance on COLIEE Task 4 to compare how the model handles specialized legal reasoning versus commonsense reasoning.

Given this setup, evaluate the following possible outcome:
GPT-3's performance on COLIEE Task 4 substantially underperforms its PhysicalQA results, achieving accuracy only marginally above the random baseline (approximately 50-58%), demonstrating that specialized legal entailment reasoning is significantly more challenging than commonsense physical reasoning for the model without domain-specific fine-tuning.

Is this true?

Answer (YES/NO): NO